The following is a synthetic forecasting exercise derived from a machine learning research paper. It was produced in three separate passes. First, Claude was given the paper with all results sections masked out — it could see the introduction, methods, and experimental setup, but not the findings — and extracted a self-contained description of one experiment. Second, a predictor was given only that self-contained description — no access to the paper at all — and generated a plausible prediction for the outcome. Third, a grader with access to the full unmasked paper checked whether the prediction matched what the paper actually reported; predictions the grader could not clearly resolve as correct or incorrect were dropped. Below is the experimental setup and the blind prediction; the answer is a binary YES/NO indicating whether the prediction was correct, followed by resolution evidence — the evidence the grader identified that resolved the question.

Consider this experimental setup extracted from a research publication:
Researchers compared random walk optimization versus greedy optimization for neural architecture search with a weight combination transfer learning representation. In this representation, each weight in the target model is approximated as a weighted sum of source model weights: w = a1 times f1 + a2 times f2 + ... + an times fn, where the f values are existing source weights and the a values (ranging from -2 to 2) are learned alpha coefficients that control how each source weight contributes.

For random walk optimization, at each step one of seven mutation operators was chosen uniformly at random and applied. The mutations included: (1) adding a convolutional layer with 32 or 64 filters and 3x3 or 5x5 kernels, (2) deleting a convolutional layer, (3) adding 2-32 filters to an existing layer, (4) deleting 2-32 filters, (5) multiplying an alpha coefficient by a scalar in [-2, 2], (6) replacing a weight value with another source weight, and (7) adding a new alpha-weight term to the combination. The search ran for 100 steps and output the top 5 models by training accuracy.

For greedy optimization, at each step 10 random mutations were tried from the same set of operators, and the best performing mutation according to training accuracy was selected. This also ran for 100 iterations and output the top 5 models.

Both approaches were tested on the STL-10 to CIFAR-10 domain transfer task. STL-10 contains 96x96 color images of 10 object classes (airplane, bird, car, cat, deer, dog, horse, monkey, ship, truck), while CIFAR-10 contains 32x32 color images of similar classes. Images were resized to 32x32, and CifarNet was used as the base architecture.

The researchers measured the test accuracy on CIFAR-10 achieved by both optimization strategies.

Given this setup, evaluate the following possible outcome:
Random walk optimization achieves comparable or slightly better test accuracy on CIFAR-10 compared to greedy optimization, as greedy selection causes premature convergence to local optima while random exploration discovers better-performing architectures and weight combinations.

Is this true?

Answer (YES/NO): NO